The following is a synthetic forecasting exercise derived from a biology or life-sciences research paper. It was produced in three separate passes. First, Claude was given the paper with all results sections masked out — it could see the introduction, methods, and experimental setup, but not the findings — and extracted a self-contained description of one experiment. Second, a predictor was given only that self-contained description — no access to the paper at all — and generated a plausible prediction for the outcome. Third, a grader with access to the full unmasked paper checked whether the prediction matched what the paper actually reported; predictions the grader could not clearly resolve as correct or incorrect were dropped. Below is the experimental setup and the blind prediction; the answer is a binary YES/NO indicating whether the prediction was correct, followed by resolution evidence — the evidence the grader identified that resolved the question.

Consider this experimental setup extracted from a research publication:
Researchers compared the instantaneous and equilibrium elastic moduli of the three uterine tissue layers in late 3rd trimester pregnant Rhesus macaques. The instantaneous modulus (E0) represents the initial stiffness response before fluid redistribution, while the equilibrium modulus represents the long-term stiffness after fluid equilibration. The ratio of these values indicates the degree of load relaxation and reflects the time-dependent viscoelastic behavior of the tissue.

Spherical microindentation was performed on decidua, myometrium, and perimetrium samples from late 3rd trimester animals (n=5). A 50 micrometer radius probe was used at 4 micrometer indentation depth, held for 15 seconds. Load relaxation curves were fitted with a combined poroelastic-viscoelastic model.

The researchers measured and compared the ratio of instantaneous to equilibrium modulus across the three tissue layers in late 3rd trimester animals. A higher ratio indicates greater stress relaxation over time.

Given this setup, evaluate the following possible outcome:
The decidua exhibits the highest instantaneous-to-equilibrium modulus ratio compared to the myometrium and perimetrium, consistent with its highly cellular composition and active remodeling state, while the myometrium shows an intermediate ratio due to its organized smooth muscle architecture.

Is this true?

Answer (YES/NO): NO